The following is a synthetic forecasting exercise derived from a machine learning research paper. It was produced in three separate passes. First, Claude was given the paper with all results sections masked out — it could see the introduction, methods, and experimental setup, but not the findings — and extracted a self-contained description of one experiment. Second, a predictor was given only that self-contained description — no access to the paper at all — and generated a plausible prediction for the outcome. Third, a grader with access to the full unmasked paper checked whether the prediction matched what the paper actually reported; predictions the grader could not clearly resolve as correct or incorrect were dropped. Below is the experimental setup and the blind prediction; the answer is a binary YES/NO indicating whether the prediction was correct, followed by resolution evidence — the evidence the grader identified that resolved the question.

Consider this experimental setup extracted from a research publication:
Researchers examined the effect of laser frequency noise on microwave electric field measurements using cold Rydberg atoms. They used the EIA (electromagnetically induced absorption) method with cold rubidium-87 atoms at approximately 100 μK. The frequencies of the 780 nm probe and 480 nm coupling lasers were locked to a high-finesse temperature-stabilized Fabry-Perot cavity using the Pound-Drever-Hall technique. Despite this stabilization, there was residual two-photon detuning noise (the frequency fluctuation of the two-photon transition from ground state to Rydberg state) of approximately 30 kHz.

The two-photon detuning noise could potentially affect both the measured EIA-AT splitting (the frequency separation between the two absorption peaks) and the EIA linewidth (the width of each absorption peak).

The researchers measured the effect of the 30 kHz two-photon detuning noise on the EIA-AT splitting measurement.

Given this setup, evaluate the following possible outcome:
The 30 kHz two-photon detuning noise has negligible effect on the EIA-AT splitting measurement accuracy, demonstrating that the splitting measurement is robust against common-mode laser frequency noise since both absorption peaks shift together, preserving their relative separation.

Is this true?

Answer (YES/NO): YES